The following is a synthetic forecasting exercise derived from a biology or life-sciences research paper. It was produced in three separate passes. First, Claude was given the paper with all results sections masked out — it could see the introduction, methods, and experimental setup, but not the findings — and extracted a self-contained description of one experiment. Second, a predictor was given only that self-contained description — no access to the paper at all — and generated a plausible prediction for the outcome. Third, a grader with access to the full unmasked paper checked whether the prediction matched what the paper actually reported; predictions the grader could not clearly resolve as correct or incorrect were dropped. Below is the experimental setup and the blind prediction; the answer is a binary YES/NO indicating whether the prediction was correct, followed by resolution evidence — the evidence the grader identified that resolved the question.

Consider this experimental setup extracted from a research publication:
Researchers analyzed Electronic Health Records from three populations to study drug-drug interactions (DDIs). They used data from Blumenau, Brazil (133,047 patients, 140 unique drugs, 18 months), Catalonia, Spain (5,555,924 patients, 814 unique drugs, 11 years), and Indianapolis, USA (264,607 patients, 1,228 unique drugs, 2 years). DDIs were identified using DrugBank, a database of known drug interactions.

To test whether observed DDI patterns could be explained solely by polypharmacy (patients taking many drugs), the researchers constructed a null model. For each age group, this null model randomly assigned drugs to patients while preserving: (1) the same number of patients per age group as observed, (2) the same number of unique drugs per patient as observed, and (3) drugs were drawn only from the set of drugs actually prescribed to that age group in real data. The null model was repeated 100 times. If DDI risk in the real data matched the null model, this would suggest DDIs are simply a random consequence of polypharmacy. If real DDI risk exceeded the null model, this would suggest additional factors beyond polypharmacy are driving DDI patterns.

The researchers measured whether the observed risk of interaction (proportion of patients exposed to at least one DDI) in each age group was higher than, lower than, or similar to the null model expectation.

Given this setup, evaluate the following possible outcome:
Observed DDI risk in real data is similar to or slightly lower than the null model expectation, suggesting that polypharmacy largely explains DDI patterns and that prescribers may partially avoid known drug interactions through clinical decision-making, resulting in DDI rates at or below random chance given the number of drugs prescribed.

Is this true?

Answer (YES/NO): NO